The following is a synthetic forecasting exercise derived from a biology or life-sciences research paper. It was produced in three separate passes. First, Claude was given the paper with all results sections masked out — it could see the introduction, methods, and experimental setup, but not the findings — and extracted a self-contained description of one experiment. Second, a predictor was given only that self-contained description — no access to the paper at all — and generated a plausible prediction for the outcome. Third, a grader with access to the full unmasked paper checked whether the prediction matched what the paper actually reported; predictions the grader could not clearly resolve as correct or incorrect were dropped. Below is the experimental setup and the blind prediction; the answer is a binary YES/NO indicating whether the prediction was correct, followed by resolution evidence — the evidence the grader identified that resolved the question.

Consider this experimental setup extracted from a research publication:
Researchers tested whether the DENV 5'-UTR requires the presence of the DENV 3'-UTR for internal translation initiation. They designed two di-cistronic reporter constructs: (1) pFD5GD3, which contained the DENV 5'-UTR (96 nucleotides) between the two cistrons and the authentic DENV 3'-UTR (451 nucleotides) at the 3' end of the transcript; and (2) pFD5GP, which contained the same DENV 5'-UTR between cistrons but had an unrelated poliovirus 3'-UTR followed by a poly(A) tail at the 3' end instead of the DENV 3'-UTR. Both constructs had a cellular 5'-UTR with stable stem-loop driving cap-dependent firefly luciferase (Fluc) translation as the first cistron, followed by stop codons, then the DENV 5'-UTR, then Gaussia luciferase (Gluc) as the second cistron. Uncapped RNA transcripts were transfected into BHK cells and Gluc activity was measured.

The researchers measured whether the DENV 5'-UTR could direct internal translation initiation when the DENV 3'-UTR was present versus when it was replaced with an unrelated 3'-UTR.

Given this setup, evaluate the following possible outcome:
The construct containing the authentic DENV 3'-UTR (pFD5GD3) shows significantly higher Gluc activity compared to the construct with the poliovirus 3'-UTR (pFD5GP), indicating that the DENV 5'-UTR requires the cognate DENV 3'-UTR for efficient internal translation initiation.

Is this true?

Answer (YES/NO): NO